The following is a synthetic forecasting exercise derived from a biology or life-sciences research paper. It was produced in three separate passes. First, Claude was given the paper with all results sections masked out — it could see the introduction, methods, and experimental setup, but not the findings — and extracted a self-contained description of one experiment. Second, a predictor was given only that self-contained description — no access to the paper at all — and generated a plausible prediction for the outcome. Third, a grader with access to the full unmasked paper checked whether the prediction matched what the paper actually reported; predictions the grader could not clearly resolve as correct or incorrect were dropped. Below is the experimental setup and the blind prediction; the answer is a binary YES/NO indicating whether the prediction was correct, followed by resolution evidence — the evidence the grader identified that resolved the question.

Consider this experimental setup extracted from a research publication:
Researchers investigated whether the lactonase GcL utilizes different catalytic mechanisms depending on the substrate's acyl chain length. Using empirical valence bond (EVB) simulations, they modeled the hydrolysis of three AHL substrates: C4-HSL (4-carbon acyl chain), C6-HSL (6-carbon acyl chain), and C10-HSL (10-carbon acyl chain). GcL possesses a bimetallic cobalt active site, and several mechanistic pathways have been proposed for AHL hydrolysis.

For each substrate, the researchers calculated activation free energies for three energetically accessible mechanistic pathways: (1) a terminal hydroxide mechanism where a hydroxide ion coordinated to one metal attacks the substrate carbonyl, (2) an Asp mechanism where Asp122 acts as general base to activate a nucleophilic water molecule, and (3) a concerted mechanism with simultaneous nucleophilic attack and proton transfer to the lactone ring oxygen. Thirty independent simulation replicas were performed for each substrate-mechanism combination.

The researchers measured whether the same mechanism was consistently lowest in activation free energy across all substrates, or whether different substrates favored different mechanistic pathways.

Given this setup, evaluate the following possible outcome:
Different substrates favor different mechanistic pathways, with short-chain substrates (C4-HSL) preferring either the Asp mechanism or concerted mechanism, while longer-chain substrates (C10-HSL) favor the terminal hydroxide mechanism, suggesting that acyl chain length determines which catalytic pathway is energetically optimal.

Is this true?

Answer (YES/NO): NO